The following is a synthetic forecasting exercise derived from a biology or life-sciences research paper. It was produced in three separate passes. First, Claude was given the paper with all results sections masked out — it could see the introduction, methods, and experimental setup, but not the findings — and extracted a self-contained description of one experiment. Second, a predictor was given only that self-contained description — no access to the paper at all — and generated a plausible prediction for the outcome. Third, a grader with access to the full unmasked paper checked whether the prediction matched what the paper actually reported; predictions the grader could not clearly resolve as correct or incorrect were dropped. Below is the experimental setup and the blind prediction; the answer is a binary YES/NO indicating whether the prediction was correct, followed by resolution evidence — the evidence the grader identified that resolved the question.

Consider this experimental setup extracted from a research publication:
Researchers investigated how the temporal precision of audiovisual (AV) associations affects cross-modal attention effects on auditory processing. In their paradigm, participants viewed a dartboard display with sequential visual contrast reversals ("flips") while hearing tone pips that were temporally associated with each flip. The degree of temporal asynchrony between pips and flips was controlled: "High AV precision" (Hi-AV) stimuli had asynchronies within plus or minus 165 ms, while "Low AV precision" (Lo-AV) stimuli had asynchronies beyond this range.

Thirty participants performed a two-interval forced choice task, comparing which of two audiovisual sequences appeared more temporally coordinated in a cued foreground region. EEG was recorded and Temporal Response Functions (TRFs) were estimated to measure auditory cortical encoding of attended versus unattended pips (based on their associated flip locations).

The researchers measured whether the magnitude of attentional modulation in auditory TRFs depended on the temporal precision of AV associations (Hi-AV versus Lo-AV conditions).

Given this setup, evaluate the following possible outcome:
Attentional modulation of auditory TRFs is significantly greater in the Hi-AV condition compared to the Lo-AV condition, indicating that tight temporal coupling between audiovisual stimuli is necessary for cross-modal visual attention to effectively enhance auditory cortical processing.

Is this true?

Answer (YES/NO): YES